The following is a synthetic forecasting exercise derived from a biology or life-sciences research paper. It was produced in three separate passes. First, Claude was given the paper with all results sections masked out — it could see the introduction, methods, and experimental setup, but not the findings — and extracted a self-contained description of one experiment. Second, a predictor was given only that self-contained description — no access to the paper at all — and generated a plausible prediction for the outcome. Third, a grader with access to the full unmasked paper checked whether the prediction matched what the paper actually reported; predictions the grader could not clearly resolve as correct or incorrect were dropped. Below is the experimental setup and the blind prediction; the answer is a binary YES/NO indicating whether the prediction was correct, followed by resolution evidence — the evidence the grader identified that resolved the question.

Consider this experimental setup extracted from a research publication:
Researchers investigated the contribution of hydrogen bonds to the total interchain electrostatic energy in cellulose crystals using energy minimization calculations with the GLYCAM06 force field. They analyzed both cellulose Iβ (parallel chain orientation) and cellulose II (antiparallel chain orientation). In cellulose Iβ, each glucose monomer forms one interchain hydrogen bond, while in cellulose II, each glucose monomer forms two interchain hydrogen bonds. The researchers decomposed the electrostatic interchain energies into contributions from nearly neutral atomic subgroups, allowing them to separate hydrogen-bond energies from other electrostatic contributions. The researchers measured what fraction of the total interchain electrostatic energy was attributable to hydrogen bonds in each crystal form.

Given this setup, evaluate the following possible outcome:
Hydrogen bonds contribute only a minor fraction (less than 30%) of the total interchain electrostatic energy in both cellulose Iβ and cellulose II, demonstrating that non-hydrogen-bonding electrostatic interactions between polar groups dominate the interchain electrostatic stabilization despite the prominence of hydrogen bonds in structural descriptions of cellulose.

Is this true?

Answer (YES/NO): NO